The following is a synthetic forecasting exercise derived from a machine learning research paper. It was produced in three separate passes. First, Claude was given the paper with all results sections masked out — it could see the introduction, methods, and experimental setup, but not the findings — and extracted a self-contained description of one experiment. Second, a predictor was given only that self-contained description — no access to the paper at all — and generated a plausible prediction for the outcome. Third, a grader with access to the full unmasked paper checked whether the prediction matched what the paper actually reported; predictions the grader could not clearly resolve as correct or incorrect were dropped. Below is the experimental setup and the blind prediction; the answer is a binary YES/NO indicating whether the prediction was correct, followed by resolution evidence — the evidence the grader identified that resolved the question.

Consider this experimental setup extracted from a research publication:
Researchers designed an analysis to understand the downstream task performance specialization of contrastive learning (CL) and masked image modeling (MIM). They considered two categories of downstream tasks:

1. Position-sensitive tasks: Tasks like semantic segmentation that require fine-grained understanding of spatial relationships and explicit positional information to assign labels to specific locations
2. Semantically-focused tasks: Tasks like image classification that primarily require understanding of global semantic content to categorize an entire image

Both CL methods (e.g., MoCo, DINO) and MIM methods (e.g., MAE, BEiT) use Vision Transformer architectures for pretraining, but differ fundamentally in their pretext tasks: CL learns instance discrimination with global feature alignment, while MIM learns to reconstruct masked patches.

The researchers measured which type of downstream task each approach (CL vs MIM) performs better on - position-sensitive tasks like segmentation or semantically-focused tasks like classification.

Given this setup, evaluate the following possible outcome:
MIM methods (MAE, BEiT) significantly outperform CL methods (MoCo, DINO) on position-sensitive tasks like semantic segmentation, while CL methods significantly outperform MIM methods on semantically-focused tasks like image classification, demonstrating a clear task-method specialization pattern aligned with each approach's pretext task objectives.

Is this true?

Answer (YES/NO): YES